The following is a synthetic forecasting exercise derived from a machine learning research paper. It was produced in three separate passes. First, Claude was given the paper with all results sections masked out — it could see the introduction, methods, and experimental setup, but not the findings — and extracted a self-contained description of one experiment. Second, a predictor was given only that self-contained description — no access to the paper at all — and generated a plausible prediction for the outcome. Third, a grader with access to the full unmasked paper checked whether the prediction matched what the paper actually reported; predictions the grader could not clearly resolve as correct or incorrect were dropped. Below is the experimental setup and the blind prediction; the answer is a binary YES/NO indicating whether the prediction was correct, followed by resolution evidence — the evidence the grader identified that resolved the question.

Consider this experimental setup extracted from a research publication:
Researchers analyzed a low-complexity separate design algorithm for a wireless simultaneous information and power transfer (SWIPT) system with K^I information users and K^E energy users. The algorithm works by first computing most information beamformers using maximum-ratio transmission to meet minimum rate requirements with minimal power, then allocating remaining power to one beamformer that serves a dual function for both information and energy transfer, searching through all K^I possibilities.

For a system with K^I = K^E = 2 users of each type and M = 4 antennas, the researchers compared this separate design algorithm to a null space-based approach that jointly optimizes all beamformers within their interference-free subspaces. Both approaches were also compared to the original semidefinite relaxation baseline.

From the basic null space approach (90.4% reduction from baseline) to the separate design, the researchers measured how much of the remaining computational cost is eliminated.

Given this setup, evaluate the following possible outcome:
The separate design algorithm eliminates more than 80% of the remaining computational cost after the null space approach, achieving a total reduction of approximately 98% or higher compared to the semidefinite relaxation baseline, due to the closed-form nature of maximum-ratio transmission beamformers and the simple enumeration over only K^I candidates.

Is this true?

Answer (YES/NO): NO